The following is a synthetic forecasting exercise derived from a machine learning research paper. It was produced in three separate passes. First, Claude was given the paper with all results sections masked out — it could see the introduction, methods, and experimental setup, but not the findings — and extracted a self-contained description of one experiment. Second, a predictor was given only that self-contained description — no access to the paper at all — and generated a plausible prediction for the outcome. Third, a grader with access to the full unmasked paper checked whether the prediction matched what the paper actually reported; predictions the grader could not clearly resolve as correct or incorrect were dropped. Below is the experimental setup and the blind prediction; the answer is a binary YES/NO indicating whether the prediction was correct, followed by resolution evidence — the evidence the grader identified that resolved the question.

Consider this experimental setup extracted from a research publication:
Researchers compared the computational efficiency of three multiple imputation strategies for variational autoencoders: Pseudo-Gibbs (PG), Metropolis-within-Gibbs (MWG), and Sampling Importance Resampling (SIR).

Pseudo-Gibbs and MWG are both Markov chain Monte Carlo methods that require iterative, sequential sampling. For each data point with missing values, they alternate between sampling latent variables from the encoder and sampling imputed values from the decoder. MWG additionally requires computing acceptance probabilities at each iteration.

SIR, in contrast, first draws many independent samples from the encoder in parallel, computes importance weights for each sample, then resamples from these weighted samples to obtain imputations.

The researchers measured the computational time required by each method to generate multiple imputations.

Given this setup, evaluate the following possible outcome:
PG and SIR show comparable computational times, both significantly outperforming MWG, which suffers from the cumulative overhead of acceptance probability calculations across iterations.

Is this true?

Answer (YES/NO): NO